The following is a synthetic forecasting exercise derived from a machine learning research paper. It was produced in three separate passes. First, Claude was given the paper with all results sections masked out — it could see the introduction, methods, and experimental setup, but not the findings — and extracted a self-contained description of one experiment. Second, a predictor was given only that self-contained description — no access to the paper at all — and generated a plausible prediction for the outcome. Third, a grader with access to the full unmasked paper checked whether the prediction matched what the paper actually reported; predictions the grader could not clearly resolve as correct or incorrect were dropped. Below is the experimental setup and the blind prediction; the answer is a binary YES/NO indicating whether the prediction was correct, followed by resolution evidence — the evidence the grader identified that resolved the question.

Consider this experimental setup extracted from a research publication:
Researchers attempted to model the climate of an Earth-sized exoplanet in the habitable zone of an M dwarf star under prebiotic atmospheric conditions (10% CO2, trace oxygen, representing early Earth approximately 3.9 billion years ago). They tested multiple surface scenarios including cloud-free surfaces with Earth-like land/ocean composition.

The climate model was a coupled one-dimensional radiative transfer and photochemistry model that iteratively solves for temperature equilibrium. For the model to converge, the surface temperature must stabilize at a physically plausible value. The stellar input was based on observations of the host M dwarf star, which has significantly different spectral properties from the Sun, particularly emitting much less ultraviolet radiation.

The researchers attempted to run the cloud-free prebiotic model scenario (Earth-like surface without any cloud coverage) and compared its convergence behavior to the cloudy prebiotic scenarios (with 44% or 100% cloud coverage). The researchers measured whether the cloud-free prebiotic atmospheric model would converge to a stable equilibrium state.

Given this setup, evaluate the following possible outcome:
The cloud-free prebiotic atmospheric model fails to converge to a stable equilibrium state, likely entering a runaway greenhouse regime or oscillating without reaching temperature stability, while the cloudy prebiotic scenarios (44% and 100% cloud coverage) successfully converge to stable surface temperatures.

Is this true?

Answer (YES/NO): YES